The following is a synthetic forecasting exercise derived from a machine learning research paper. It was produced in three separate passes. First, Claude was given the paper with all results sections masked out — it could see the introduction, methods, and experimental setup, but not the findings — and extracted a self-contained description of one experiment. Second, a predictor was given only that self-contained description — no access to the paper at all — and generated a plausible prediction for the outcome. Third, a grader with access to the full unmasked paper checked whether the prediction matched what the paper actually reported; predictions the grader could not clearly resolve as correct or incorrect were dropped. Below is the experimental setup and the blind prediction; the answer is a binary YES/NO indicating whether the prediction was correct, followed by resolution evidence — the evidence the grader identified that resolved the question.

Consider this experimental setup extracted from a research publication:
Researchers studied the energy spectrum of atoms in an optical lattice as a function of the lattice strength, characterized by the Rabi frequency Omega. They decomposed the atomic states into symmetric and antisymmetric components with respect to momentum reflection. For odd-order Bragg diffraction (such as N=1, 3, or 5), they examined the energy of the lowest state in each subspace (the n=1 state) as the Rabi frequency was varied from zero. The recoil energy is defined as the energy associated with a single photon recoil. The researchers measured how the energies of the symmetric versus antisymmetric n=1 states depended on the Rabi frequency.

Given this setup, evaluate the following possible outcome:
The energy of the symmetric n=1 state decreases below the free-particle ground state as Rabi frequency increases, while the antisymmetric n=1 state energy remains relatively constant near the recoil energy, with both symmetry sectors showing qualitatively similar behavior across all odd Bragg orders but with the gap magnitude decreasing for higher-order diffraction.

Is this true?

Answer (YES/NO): NO